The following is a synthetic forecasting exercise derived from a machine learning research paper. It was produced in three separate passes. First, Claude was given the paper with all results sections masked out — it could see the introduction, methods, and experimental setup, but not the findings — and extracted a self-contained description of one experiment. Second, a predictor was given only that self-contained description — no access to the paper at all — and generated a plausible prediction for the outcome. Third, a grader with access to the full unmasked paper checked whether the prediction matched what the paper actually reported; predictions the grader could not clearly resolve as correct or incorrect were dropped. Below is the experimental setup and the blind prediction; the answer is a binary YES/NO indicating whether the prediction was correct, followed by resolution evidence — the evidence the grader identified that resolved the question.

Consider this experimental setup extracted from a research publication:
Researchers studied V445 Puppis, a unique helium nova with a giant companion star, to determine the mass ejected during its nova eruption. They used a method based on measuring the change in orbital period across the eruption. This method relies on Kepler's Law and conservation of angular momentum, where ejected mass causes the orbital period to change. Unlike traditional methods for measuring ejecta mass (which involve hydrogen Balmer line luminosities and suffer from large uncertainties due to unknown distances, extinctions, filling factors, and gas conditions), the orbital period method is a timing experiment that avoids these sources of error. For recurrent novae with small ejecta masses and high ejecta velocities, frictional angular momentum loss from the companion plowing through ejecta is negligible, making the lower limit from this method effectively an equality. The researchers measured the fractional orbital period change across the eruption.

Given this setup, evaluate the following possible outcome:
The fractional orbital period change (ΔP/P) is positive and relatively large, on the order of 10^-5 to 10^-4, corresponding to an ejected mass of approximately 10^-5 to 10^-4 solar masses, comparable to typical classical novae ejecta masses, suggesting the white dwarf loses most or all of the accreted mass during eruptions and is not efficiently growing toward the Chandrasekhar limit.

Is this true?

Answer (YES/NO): NO